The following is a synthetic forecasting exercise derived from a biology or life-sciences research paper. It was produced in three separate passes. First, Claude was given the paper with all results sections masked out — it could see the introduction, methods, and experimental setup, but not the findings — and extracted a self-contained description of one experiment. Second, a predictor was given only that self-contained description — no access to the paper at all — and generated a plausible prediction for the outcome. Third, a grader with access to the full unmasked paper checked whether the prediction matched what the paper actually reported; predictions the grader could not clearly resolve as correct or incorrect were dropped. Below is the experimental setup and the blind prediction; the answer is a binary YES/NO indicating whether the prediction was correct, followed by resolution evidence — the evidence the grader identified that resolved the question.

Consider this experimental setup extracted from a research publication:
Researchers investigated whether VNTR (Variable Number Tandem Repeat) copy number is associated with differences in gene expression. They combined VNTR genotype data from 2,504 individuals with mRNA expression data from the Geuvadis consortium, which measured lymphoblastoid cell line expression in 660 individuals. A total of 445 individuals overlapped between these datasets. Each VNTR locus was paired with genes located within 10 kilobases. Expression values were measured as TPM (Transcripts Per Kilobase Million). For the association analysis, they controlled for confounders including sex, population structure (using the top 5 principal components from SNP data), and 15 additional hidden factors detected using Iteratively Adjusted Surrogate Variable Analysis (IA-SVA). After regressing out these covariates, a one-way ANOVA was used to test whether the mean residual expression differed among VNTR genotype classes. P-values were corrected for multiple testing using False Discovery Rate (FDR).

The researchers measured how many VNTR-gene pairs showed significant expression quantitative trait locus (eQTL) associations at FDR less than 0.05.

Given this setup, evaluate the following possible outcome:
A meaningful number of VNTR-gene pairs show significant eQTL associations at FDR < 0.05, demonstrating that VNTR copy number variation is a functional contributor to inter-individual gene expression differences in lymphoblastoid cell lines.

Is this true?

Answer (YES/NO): YES